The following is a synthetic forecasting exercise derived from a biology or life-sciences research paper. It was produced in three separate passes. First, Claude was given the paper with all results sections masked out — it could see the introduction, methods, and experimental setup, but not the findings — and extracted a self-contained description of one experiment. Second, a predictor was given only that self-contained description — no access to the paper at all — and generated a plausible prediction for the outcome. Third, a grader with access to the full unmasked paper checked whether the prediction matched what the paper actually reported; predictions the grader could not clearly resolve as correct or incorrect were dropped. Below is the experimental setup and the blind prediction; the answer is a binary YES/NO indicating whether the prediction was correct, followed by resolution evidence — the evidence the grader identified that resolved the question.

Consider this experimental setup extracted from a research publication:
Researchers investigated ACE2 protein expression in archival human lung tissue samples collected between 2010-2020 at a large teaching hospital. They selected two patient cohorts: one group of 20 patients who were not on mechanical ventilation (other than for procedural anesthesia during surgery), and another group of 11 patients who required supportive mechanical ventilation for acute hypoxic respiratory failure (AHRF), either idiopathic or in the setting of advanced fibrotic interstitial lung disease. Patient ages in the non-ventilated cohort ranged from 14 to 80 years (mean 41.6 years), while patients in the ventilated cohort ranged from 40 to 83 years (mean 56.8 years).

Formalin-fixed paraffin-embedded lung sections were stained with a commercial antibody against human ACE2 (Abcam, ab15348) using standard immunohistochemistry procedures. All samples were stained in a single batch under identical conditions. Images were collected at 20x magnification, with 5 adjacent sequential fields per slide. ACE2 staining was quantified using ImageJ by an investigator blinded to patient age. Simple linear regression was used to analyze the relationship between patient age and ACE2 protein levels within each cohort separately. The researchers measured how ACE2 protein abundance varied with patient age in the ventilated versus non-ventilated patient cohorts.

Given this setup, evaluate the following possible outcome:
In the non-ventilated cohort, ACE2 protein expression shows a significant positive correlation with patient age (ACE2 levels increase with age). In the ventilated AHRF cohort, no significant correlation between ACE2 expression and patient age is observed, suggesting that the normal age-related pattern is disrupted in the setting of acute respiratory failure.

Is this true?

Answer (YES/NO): NO